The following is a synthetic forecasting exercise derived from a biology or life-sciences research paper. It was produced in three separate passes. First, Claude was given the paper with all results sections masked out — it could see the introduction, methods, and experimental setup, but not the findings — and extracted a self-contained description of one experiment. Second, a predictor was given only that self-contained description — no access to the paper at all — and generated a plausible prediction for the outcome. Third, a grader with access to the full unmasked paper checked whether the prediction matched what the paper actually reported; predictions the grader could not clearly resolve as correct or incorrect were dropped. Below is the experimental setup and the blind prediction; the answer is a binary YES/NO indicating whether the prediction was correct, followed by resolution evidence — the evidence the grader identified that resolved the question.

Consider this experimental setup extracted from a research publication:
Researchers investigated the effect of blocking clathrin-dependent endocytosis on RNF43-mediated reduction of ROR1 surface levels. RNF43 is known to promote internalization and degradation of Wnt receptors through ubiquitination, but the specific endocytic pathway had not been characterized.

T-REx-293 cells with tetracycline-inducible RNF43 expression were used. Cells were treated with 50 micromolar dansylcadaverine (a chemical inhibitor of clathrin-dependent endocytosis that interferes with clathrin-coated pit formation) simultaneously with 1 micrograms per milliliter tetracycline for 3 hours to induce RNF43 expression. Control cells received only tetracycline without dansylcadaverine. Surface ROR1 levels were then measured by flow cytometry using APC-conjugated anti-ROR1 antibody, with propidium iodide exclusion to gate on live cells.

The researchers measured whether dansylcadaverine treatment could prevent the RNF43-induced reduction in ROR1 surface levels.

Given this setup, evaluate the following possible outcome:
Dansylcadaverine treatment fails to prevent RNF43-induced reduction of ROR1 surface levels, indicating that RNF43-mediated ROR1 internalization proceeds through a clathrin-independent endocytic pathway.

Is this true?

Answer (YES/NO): NO